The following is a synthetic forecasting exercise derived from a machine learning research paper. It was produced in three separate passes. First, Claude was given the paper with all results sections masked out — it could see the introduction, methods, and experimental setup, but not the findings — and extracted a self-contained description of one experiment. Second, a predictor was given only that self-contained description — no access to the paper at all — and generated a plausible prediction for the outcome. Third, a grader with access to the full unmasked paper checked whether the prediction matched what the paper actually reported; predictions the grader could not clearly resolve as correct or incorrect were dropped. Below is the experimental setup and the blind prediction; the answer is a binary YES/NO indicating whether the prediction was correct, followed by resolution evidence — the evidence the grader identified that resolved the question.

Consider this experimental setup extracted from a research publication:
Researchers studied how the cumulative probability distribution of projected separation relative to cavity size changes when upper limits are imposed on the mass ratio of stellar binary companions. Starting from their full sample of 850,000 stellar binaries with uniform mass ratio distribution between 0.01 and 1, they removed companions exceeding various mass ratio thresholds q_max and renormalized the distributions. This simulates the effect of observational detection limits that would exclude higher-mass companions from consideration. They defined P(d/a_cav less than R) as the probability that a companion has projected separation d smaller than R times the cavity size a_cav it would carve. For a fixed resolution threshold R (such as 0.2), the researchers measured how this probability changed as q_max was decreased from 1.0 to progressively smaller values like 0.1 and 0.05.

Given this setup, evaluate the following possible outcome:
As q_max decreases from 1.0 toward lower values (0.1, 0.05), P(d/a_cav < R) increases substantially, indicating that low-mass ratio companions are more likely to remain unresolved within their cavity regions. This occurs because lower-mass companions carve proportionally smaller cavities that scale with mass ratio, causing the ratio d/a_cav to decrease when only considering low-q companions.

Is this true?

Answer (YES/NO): NO